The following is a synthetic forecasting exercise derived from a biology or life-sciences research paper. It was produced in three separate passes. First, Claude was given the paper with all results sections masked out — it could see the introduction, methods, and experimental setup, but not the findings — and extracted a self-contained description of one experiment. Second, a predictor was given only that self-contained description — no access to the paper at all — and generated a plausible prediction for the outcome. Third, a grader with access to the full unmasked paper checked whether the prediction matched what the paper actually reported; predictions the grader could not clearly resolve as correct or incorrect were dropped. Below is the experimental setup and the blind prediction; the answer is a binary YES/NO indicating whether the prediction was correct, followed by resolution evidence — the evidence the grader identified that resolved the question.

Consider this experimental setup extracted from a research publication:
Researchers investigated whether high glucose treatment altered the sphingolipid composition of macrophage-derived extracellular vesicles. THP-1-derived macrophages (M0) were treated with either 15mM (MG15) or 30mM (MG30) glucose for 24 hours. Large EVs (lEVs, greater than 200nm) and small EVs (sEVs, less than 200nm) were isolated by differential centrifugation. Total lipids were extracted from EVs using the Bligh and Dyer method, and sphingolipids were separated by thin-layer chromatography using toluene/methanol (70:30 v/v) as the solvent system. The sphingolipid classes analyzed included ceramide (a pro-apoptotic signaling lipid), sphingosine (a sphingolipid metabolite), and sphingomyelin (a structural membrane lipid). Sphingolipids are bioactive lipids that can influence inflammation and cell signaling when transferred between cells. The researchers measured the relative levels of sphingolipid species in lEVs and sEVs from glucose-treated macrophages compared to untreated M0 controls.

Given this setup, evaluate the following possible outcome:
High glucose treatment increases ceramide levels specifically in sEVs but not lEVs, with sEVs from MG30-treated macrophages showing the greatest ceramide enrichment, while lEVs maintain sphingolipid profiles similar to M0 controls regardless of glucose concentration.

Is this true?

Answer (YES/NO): NO